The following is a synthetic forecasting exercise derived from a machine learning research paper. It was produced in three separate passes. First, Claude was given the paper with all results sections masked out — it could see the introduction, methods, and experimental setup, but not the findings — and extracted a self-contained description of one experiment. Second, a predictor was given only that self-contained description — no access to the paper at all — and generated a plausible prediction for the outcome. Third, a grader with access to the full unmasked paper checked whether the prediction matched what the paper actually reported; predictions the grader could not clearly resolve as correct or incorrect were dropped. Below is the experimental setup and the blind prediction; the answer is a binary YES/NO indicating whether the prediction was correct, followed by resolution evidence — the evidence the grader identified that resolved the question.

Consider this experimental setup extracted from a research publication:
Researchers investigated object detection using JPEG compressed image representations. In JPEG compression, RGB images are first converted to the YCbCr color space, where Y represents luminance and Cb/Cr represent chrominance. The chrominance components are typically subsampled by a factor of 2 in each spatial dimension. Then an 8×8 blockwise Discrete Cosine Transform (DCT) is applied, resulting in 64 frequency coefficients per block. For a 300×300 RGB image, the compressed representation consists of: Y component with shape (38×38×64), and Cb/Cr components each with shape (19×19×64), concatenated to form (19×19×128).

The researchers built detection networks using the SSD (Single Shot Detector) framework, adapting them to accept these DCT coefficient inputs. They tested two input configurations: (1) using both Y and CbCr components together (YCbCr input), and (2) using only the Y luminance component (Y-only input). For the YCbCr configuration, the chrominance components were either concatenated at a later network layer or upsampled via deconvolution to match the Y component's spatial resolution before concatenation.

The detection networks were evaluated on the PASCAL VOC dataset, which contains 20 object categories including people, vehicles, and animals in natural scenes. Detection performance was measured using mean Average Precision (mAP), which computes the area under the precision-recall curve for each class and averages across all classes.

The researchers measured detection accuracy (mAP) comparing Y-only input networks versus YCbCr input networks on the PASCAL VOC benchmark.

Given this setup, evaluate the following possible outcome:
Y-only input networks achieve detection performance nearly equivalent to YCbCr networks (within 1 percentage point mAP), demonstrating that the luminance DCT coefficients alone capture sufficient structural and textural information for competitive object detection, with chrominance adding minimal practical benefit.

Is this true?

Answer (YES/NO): YES